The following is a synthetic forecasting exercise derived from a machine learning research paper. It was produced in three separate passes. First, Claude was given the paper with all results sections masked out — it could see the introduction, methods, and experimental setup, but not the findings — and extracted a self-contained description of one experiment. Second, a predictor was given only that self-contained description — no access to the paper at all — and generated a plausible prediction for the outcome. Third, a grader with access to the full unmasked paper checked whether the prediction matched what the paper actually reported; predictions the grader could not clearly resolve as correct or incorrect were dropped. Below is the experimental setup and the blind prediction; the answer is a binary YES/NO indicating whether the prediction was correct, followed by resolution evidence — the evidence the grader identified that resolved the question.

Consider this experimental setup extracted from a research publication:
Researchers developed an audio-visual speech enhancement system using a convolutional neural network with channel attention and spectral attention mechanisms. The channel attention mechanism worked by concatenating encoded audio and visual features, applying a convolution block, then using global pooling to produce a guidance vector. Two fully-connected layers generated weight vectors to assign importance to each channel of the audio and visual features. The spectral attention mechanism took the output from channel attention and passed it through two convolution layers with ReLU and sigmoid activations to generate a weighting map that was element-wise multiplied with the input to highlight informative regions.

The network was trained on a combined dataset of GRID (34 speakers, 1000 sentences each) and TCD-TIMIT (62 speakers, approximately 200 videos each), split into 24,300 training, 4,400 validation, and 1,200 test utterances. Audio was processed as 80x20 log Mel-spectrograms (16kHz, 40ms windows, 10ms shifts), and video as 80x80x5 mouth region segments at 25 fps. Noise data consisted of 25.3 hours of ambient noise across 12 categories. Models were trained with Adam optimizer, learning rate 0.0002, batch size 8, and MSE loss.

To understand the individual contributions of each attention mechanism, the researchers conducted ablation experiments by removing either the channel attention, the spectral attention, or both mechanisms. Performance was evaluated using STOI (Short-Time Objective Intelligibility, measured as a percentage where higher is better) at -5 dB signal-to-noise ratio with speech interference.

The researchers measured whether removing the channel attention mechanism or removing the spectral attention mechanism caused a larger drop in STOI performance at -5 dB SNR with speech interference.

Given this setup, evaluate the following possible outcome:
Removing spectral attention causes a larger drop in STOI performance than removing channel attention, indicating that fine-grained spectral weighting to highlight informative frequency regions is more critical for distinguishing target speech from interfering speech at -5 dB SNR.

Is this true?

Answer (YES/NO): YES